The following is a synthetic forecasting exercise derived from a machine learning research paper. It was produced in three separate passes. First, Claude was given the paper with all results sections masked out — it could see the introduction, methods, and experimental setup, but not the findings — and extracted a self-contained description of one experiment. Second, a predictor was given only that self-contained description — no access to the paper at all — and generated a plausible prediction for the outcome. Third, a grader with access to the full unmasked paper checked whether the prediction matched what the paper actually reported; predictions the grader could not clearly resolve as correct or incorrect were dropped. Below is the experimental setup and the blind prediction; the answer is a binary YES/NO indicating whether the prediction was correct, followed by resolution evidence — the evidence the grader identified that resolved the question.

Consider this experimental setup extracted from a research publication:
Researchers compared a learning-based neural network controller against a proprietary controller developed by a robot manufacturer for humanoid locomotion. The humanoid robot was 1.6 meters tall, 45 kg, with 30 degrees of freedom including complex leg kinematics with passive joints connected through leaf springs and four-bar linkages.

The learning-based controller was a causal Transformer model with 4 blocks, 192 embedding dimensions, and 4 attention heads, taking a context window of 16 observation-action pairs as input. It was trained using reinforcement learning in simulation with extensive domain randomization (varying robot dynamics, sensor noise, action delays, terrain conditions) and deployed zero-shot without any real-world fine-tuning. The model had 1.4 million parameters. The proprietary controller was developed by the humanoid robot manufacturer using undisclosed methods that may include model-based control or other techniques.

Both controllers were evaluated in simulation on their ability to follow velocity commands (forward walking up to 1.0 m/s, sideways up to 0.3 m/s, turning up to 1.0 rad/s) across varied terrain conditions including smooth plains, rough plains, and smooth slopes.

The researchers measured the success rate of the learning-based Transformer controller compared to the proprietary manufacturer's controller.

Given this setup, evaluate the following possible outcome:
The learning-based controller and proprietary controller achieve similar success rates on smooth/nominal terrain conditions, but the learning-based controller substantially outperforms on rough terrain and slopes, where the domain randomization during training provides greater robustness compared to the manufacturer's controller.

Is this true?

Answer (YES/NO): NO